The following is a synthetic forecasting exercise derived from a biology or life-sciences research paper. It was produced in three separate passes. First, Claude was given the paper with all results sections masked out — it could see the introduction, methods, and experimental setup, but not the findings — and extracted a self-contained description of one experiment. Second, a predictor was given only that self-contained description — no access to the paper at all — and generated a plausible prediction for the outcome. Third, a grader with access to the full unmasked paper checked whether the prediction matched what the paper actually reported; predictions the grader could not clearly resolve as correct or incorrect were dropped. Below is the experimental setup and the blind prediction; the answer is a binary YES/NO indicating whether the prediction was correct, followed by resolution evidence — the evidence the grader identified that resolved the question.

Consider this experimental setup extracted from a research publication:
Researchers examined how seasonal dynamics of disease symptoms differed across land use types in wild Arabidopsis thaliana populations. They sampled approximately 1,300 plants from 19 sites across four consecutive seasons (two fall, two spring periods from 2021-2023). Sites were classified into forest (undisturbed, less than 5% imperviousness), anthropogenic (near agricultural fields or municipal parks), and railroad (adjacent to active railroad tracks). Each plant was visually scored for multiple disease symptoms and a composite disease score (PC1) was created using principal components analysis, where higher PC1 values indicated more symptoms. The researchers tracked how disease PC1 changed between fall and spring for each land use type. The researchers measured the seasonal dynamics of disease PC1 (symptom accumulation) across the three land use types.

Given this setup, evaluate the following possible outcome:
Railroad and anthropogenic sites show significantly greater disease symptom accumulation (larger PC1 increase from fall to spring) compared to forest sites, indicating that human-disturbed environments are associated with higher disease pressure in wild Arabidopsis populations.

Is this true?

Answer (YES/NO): NO